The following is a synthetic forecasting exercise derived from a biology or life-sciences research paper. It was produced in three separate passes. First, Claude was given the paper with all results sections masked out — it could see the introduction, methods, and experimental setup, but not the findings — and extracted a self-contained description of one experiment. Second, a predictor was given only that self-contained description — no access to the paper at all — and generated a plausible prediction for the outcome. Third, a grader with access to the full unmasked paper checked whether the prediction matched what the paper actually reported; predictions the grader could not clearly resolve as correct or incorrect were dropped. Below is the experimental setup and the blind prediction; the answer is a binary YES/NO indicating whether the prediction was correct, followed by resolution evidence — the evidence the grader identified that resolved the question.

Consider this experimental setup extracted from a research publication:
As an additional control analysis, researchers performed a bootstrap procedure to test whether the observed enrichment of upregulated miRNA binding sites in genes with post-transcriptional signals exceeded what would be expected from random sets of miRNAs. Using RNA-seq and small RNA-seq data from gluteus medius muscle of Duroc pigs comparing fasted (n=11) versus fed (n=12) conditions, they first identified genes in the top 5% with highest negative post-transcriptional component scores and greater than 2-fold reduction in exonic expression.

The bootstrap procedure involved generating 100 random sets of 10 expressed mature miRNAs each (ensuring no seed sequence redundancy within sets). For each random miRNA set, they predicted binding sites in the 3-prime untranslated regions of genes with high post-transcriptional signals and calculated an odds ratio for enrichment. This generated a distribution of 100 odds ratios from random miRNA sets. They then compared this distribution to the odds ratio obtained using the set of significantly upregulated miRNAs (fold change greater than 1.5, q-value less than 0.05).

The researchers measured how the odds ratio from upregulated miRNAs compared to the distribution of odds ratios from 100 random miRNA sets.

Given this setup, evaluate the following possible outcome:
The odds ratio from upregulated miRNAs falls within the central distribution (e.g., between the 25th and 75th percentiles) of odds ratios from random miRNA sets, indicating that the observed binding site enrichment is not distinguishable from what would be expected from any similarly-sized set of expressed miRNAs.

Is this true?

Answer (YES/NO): NO